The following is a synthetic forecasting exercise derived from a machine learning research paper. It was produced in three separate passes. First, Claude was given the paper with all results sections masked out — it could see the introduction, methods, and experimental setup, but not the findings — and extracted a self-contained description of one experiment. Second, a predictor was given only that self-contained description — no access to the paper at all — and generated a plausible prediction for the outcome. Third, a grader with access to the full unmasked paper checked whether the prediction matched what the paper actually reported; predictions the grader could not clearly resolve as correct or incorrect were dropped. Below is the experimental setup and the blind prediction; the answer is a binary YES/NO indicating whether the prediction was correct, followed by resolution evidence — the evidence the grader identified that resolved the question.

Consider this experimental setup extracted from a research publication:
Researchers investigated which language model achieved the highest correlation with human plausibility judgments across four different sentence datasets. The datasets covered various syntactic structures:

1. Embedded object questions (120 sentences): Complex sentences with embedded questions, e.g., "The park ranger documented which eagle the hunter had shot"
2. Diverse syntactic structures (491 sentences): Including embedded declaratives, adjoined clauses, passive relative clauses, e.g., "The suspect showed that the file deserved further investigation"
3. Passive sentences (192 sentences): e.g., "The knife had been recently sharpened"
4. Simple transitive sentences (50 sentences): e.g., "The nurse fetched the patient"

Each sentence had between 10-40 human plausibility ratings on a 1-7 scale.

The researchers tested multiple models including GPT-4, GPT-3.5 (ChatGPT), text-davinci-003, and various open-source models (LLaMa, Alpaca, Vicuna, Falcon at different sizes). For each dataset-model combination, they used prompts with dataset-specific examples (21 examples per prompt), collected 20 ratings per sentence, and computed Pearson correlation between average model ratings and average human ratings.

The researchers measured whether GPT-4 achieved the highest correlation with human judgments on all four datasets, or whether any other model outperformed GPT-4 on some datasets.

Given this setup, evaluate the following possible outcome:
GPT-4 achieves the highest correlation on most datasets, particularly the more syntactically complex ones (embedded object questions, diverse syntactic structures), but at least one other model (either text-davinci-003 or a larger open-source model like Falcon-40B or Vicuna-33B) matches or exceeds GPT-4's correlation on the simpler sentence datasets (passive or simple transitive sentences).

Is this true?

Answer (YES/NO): NO